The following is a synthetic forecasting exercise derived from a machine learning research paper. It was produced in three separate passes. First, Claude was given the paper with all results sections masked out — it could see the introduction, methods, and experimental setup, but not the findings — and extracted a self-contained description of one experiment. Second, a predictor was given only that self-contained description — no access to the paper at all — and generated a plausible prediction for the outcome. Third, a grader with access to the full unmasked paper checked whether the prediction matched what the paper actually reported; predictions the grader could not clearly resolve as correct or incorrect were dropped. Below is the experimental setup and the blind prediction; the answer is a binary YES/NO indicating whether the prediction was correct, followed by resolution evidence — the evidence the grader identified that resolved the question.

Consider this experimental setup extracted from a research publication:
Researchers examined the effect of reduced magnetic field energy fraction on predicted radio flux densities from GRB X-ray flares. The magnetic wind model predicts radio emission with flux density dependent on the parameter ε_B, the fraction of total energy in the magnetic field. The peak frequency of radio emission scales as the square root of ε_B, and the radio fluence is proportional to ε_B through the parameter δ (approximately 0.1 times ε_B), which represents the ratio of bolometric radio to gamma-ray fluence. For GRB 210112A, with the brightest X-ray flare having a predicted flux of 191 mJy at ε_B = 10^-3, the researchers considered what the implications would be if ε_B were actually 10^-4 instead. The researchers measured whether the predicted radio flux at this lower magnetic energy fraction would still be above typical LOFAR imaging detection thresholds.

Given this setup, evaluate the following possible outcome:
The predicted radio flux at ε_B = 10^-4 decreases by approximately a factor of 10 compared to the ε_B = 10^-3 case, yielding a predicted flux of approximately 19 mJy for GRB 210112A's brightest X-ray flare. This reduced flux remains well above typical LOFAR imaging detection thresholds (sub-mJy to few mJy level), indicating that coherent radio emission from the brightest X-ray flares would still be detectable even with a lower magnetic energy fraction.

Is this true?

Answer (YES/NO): NO